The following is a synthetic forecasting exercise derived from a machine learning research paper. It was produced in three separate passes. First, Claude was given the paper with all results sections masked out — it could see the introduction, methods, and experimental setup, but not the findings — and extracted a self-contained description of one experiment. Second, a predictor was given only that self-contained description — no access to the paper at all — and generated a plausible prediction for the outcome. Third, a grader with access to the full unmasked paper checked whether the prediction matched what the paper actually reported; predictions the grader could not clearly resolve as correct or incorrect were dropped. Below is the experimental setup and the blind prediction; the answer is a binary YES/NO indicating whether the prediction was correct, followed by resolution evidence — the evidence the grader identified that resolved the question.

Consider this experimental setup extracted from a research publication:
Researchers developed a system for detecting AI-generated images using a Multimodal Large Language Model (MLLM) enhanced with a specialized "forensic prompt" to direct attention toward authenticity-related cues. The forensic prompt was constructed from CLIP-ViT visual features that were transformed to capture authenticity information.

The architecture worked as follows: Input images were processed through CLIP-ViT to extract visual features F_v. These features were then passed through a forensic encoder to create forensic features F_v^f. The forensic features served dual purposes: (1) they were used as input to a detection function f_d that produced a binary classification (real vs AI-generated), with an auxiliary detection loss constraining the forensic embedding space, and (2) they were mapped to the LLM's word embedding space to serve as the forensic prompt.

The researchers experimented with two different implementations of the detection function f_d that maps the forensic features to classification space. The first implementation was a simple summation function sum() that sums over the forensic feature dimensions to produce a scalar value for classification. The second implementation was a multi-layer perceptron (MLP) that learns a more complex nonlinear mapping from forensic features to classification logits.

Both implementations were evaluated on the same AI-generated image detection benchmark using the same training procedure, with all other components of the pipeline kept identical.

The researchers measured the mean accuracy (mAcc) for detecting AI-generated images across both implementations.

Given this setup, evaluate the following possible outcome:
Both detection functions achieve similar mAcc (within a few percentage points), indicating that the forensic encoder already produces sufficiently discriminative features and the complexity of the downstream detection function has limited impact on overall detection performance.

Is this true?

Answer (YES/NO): YES